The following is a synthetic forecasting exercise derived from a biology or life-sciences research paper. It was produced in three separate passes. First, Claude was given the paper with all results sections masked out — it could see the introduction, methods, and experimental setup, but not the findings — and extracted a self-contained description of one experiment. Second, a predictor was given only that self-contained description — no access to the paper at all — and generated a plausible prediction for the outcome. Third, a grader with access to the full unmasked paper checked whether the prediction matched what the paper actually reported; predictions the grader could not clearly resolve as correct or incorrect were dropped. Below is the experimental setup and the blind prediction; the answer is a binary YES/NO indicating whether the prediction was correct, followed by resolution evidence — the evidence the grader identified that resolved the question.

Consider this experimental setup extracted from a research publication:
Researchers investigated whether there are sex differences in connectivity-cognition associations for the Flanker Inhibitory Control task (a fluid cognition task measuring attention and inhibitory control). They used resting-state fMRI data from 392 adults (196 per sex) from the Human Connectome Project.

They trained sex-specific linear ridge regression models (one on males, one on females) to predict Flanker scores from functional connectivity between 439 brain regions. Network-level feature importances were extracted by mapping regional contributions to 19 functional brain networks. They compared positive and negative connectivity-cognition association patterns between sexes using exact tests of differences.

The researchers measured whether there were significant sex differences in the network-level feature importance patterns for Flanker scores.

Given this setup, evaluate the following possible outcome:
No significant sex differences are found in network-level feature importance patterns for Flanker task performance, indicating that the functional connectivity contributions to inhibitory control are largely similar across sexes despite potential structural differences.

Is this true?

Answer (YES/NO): YES